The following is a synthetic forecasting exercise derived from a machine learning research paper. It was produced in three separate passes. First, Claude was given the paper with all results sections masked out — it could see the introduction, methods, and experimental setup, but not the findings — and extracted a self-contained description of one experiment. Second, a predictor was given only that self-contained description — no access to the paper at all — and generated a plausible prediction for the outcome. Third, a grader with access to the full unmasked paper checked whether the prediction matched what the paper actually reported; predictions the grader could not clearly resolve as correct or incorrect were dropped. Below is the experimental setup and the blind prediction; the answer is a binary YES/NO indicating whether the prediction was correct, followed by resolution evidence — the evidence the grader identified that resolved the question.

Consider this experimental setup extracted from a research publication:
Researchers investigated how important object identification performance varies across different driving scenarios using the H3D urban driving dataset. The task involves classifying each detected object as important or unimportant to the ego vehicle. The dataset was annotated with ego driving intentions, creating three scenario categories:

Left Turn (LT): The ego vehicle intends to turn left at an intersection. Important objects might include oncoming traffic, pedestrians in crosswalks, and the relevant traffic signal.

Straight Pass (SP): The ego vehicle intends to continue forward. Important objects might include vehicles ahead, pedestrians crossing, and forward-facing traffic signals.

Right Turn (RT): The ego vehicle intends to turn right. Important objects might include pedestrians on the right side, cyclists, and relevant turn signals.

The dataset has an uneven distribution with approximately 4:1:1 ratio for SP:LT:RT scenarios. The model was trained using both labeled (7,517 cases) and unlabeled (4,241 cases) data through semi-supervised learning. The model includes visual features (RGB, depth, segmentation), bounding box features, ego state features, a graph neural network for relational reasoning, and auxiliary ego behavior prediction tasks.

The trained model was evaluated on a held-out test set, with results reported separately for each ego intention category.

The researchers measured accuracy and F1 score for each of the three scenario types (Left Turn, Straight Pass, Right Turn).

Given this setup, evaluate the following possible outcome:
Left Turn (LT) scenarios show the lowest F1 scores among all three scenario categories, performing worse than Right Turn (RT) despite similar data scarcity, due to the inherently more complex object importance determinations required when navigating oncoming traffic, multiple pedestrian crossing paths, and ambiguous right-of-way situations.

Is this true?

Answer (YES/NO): NO